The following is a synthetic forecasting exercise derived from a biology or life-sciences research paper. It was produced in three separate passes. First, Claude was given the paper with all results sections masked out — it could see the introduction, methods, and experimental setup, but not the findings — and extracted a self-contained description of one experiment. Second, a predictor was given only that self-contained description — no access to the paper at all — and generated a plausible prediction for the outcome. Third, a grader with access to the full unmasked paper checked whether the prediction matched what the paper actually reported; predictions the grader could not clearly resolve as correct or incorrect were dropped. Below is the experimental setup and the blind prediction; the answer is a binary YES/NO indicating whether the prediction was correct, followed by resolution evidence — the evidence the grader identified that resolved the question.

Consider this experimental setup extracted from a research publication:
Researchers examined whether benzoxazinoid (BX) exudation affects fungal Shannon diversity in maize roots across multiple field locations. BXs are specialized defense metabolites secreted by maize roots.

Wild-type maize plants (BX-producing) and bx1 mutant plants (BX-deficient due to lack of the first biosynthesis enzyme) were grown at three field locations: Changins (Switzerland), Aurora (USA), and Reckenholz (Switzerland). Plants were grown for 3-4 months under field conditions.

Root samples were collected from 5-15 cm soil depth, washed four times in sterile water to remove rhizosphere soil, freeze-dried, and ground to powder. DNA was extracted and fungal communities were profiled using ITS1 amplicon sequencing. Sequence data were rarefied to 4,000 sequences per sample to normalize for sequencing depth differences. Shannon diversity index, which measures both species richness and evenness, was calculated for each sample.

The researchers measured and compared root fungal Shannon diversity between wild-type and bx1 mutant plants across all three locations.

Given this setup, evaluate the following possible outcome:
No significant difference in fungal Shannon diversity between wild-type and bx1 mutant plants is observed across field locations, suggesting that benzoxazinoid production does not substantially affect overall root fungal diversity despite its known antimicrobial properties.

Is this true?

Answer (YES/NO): NO